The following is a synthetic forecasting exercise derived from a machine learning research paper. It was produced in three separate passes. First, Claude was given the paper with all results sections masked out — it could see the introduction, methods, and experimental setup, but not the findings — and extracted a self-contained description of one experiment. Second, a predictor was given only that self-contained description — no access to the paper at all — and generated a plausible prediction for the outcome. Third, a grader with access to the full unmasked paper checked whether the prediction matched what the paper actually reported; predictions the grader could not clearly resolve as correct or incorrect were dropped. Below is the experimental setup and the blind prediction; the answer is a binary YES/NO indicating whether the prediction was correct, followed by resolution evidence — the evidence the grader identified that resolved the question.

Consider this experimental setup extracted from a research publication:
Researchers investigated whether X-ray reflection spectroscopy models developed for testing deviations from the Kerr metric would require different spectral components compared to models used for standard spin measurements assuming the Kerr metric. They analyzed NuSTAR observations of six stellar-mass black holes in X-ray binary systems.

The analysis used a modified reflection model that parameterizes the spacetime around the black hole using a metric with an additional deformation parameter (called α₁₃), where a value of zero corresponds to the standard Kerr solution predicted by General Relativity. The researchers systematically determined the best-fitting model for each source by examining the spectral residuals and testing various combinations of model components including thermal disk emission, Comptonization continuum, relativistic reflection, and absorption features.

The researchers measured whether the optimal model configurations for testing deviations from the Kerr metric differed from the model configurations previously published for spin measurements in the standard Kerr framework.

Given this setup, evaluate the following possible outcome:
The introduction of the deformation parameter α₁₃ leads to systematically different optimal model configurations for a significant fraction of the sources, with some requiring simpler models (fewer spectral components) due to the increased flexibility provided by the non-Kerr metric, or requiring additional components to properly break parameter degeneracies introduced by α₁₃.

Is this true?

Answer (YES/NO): NO